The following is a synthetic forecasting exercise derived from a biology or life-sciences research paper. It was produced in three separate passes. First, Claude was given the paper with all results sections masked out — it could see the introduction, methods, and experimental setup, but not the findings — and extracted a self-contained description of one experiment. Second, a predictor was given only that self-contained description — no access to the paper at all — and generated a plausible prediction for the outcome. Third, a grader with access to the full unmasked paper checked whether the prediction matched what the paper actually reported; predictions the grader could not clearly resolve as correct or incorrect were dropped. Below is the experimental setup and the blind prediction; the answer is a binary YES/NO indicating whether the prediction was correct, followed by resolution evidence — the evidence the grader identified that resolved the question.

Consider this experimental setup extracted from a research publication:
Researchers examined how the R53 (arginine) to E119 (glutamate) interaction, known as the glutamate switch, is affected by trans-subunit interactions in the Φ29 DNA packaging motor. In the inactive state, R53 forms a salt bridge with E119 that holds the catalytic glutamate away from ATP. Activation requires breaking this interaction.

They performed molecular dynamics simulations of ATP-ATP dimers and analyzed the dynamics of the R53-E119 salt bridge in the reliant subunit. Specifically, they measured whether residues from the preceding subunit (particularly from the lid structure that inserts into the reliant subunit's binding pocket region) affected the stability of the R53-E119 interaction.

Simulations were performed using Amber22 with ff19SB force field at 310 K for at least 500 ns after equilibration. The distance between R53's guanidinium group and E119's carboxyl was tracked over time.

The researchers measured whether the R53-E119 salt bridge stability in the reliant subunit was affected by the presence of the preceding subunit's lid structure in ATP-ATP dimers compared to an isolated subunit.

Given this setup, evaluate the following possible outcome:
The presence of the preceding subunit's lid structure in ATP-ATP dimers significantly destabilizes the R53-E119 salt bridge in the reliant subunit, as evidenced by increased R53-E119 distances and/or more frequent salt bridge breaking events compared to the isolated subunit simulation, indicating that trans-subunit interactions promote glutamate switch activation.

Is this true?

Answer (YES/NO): NO